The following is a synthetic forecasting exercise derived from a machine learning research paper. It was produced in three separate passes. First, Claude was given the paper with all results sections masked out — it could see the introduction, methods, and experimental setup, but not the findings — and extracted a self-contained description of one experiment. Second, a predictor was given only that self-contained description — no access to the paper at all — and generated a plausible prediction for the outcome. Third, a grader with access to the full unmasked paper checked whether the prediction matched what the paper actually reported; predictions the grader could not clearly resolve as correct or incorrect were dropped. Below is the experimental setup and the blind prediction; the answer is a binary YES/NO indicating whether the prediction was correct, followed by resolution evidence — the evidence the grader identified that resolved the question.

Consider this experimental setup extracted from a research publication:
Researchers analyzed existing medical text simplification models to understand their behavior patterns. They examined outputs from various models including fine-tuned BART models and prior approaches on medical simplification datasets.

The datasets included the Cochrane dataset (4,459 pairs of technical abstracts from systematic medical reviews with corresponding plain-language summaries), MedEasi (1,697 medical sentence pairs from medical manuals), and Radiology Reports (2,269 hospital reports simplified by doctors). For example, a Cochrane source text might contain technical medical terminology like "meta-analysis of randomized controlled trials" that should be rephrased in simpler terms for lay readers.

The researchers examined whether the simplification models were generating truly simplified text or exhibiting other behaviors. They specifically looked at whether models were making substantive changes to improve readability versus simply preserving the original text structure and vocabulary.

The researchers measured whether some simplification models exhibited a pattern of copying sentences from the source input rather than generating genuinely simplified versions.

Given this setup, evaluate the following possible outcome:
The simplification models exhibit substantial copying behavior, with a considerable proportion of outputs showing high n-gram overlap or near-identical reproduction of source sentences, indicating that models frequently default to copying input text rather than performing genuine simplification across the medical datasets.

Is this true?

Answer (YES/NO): YES